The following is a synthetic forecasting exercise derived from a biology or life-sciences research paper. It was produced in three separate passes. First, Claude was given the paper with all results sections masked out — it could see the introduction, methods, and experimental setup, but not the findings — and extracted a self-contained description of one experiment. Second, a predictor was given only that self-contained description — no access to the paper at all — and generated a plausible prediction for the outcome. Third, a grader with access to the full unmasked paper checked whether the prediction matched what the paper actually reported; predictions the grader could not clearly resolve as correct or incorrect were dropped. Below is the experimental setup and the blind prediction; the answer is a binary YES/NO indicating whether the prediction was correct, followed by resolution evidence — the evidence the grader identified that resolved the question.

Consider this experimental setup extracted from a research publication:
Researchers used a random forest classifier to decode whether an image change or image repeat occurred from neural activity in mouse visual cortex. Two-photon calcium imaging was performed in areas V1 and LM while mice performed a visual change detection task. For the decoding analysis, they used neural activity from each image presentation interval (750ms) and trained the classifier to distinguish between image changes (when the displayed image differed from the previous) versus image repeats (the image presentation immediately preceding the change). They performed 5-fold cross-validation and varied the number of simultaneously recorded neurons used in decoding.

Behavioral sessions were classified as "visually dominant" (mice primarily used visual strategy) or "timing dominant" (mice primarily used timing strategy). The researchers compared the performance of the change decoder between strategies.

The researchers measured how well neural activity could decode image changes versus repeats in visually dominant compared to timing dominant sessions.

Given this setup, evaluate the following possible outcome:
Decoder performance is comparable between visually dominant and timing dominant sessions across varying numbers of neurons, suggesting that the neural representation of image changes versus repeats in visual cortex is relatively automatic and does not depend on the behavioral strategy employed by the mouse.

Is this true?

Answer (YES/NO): YES